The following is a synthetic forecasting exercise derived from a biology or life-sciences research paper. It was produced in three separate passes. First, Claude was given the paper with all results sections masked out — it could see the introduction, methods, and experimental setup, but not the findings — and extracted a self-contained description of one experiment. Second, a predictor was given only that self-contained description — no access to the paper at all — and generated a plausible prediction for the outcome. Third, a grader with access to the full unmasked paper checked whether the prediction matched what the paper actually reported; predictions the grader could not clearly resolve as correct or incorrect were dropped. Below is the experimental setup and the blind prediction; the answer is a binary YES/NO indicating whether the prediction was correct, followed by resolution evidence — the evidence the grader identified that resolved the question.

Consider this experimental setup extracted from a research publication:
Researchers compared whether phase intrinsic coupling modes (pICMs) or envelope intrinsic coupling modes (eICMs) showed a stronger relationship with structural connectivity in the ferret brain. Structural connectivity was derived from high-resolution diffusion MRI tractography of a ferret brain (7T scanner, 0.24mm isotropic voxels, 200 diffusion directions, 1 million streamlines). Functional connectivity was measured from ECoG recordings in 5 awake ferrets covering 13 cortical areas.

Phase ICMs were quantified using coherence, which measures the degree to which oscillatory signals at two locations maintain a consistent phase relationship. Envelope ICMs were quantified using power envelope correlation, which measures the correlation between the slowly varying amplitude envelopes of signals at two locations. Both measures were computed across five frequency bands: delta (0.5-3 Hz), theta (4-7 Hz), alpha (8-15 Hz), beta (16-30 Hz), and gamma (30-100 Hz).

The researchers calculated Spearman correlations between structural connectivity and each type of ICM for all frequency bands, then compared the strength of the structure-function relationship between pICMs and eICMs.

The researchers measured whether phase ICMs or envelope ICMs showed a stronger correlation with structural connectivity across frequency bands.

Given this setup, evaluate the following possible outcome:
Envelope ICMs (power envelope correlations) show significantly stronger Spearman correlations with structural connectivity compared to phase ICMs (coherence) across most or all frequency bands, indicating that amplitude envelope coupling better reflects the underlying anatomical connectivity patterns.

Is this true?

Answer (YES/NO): NO